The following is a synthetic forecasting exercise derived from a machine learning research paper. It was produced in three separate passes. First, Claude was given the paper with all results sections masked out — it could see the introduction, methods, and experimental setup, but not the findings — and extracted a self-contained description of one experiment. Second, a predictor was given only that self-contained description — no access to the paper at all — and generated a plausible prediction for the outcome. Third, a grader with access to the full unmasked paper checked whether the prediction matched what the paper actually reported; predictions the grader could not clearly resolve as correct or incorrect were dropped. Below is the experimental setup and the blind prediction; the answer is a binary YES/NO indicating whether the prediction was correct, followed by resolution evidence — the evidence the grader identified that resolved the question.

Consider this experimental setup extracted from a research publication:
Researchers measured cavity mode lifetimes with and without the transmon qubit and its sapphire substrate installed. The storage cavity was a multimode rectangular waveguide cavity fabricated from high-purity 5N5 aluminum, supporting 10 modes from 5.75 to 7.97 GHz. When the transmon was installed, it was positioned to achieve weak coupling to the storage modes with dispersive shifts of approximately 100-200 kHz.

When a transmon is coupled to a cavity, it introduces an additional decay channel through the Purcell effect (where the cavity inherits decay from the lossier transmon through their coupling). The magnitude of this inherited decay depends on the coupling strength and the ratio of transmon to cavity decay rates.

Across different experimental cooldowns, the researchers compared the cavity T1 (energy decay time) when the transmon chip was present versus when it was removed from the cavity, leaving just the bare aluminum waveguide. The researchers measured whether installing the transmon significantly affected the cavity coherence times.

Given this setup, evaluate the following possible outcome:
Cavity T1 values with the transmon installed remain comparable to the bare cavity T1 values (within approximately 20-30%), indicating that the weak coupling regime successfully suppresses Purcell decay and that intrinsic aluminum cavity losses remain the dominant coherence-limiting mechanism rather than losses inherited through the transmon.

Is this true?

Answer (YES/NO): NO